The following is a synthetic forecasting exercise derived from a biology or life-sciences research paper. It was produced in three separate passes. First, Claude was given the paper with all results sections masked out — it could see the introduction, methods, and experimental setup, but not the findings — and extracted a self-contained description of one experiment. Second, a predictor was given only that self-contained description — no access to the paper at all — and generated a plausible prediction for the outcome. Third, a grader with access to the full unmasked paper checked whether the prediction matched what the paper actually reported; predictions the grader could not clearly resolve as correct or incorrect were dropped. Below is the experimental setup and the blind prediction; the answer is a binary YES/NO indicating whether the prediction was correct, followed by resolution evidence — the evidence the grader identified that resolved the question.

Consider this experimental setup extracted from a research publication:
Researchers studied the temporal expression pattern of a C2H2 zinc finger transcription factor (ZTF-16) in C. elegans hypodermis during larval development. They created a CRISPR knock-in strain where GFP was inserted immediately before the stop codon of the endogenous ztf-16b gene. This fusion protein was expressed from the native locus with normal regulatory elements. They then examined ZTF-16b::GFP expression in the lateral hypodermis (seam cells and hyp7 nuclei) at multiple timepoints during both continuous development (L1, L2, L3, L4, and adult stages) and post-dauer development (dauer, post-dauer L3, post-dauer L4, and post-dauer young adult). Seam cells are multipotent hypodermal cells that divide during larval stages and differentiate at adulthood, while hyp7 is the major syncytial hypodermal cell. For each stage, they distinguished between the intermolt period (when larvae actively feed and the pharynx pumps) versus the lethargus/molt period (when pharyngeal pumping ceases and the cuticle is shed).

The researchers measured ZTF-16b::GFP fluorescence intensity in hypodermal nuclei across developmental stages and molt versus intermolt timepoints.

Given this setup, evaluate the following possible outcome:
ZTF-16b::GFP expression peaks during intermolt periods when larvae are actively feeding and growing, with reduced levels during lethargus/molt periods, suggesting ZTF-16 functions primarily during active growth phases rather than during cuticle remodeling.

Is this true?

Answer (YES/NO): NO